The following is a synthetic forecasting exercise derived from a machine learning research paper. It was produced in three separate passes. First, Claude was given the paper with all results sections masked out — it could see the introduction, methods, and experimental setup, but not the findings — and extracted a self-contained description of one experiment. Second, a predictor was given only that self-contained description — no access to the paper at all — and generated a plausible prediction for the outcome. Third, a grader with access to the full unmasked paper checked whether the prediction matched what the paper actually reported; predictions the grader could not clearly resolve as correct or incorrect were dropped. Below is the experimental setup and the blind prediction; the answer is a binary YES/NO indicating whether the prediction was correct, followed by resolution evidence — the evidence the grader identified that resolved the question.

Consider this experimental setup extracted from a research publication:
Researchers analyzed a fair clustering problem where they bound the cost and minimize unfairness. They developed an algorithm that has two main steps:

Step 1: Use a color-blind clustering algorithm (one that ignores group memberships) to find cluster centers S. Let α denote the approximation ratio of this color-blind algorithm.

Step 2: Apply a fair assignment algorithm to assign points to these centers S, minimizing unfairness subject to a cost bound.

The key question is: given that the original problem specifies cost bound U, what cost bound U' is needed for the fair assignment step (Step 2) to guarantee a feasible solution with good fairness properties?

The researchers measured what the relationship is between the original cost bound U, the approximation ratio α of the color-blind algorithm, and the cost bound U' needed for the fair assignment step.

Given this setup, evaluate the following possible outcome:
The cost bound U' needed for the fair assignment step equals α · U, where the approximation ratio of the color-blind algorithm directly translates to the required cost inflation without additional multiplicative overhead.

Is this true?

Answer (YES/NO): NO